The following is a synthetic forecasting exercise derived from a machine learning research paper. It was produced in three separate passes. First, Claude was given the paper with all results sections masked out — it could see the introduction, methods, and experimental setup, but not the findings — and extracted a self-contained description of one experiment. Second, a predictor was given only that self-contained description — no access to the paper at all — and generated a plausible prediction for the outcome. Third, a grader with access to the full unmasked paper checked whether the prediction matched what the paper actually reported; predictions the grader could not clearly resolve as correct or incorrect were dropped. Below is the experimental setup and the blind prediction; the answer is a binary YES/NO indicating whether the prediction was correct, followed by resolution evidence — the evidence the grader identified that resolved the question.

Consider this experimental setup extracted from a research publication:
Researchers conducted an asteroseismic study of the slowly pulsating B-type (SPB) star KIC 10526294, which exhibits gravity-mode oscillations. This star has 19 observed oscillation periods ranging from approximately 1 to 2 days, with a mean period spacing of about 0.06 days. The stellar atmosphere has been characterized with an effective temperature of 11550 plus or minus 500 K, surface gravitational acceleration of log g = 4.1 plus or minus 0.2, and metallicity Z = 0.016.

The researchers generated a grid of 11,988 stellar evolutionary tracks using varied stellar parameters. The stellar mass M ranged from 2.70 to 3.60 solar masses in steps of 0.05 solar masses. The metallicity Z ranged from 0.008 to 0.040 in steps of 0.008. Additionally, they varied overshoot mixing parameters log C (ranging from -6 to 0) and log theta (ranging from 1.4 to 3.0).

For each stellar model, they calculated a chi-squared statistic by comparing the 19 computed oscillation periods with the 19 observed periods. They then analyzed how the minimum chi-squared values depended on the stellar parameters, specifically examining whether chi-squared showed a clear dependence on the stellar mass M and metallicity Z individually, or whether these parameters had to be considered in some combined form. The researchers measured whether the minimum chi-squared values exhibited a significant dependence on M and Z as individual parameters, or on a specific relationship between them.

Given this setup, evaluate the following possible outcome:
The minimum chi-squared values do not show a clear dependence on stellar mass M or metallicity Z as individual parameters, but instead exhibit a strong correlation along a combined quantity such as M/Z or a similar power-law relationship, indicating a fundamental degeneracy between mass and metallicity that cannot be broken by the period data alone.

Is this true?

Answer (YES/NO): NO